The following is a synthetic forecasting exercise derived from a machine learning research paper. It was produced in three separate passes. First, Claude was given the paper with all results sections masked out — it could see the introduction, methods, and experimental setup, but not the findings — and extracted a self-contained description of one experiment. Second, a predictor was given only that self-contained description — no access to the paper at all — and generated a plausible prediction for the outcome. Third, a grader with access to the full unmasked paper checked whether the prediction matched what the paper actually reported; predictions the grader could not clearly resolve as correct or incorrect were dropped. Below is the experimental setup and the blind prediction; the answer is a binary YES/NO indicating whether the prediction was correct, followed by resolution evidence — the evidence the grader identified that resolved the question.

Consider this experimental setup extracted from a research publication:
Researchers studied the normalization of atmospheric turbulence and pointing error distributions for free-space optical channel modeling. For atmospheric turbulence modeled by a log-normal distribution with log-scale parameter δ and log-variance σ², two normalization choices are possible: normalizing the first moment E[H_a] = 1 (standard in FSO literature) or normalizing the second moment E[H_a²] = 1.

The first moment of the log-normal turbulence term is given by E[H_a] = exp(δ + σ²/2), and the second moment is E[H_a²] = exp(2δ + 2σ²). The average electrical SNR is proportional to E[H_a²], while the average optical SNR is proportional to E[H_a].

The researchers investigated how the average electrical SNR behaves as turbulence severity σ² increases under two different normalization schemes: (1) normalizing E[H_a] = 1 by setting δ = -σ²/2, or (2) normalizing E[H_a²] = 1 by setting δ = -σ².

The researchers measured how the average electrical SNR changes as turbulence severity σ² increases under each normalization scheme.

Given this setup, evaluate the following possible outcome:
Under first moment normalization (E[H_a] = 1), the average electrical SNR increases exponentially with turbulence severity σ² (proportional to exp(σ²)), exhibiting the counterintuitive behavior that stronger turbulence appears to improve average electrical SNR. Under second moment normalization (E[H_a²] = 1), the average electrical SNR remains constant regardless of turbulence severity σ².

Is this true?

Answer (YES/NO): YES